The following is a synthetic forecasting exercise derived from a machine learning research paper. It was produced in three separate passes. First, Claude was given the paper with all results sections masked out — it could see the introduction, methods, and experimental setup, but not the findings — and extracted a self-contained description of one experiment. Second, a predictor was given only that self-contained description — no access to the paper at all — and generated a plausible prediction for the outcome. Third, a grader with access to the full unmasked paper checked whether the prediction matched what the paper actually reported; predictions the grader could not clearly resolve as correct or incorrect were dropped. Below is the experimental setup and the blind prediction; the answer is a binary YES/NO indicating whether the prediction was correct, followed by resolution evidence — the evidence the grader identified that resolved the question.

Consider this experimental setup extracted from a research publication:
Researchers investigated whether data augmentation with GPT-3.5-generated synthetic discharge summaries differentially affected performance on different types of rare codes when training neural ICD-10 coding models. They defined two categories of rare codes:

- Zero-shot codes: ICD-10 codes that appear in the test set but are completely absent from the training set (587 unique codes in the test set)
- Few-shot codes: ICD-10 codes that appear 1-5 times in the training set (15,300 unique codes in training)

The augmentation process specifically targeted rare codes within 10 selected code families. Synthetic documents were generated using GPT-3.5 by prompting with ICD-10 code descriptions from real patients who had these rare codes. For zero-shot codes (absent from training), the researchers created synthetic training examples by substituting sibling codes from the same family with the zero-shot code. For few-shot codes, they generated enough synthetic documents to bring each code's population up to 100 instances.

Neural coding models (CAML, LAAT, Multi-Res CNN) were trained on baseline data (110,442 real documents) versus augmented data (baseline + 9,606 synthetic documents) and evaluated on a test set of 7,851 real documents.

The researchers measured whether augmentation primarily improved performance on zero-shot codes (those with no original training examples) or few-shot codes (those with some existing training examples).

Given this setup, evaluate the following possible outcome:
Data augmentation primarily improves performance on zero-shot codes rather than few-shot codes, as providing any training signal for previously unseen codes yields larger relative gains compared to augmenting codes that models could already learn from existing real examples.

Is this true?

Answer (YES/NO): NO